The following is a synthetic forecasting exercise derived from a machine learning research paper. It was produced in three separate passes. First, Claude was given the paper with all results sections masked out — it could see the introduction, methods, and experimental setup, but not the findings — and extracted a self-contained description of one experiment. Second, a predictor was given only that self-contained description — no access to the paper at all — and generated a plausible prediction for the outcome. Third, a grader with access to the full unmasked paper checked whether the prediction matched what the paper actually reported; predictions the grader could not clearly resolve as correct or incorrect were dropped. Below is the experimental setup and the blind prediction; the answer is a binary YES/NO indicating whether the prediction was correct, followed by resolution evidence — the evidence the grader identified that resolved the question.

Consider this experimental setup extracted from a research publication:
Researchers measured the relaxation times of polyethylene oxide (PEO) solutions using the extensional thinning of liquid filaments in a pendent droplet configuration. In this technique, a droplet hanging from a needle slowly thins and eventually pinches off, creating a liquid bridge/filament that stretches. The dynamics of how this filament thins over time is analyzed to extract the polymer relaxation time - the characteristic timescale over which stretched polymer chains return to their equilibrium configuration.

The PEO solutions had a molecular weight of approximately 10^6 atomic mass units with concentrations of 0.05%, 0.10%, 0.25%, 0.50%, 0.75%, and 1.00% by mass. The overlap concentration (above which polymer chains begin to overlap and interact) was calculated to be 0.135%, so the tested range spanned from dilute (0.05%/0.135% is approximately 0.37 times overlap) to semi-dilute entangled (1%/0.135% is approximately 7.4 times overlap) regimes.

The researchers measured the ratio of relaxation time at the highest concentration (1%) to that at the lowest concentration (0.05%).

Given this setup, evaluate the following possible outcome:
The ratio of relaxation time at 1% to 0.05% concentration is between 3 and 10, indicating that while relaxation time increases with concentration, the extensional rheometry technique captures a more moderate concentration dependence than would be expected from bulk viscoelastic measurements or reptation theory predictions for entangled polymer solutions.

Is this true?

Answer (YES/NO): NO